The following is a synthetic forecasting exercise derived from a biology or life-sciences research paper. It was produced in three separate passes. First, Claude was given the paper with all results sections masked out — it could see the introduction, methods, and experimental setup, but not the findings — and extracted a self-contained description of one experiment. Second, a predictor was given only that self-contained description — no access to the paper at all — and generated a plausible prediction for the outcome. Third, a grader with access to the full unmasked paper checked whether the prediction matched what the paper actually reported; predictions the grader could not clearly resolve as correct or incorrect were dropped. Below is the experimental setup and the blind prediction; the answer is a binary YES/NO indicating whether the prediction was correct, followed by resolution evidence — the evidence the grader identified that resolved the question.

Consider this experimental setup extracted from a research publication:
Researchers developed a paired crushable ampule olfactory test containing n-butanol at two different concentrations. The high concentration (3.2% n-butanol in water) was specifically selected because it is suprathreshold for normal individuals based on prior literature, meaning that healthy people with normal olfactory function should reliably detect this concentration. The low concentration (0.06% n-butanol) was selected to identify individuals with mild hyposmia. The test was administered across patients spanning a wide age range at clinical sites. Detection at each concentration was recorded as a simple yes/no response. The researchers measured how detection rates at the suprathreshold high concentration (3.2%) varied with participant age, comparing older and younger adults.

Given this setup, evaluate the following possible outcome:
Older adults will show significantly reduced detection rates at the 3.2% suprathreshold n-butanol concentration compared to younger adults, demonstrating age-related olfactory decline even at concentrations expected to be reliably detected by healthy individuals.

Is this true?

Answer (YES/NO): YES